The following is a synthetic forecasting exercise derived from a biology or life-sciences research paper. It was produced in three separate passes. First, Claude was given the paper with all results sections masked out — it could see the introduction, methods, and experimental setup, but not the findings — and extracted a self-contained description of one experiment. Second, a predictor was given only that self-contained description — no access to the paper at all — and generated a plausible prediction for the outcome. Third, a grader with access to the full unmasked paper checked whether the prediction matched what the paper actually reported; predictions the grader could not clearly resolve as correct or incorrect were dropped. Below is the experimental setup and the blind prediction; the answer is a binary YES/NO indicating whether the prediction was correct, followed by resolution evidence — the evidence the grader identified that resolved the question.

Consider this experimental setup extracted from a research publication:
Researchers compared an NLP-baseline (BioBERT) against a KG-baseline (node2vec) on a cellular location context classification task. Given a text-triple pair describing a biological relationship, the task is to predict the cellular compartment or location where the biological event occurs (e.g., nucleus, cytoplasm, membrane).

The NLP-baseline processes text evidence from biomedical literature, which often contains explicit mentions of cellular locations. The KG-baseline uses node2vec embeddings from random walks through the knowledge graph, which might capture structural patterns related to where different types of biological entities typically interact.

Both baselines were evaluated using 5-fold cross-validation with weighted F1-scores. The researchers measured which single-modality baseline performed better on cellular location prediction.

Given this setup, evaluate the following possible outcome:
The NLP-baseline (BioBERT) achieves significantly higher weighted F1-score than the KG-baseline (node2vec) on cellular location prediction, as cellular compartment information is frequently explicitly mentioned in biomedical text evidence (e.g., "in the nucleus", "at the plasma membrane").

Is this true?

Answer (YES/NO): YES